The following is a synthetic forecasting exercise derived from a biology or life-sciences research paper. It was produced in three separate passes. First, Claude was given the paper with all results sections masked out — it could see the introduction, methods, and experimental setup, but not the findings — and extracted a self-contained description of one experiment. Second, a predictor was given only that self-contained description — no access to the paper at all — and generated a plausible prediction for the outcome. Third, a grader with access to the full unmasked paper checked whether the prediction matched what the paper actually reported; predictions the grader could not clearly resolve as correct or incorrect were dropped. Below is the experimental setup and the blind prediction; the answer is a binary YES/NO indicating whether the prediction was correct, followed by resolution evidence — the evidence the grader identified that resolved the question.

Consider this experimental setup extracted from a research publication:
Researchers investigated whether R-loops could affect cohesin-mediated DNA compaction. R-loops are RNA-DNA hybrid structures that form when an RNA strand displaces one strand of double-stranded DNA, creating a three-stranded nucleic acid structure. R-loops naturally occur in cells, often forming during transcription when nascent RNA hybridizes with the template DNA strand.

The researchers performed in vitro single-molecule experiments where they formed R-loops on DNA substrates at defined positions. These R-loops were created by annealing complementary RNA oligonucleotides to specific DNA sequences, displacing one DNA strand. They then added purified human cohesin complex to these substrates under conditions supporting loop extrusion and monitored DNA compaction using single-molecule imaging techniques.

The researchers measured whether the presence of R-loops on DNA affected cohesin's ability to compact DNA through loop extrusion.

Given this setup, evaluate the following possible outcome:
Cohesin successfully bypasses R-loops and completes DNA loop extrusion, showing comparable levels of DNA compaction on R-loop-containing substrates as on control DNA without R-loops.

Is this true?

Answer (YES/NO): NO